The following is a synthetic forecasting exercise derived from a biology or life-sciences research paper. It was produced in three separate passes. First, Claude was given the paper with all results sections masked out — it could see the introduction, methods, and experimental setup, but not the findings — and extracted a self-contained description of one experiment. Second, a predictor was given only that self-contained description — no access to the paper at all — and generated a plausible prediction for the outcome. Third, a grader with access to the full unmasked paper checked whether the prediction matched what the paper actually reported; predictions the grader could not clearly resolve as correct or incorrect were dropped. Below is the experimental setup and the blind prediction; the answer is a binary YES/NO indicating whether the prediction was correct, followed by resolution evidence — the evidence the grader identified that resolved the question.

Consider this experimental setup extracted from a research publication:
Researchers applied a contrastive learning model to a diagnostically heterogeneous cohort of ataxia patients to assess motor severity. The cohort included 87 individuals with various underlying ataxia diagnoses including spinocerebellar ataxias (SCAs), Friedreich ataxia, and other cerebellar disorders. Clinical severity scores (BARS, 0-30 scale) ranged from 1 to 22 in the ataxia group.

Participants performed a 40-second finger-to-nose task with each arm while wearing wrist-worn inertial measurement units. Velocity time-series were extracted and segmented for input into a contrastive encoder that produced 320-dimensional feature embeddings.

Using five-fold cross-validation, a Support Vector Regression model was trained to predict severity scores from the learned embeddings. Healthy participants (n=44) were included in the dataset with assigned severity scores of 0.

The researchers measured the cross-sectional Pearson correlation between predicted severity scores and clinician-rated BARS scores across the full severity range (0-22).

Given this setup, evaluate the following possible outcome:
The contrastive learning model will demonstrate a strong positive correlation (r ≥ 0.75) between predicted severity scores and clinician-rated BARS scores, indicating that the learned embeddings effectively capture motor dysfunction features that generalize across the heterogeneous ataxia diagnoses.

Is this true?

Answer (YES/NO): YES